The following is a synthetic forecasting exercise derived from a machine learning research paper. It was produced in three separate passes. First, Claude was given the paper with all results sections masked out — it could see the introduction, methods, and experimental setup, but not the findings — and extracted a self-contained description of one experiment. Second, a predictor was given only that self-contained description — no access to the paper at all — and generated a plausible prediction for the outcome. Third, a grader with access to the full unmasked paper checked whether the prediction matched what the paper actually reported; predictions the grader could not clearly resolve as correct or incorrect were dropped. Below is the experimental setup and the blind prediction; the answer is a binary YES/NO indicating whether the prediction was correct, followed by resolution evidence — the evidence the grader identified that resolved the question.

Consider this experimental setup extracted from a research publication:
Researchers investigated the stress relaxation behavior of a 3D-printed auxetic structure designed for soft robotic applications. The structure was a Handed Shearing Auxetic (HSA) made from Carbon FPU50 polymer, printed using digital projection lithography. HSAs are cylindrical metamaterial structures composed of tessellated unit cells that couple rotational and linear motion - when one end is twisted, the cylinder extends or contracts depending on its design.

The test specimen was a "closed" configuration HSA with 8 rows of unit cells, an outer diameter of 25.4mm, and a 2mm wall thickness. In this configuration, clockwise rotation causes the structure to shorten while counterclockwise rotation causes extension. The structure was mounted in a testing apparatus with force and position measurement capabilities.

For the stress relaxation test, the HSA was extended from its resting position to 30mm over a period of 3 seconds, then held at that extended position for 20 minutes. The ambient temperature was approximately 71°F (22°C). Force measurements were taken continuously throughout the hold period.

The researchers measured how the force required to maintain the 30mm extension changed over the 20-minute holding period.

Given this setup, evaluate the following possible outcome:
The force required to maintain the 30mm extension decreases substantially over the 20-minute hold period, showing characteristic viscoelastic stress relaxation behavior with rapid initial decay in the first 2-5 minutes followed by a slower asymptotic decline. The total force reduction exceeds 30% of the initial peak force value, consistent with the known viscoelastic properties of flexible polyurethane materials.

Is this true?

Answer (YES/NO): YES